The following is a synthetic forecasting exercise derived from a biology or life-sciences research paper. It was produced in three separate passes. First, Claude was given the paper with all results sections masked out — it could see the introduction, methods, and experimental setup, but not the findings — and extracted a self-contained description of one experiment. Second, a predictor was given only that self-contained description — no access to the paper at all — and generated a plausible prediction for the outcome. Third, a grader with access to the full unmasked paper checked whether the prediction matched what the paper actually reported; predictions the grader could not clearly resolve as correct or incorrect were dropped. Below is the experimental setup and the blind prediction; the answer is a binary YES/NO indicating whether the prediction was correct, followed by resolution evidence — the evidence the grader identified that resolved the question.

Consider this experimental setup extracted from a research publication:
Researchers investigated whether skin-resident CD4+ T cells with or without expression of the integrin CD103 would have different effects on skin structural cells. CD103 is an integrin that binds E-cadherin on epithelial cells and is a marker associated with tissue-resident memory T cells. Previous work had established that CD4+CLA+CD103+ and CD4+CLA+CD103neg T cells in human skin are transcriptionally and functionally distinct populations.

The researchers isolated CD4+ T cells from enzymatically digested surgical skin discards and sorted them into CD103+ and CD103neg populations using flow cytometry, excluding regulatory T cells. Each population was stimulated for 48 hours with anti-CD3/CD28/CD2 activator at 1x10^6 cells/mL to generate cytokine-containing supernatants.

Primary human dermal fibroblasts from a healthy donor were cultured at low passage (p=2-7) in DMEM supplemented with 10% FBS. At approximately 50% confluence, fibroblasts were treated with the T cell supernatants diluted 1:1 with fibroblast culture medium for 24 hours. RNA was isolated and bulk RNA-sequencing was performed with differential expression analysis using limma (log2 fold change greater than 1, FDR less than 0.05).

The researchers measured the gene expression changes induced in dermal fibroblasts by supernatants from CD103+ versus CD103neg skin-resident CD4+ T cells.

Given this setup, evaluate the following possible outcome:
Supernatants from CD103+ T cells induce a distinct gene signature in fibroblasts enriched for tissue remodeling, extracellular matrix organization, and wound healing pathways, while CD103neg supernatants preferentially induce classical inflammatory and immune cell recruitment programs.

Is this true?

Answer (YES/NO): NO